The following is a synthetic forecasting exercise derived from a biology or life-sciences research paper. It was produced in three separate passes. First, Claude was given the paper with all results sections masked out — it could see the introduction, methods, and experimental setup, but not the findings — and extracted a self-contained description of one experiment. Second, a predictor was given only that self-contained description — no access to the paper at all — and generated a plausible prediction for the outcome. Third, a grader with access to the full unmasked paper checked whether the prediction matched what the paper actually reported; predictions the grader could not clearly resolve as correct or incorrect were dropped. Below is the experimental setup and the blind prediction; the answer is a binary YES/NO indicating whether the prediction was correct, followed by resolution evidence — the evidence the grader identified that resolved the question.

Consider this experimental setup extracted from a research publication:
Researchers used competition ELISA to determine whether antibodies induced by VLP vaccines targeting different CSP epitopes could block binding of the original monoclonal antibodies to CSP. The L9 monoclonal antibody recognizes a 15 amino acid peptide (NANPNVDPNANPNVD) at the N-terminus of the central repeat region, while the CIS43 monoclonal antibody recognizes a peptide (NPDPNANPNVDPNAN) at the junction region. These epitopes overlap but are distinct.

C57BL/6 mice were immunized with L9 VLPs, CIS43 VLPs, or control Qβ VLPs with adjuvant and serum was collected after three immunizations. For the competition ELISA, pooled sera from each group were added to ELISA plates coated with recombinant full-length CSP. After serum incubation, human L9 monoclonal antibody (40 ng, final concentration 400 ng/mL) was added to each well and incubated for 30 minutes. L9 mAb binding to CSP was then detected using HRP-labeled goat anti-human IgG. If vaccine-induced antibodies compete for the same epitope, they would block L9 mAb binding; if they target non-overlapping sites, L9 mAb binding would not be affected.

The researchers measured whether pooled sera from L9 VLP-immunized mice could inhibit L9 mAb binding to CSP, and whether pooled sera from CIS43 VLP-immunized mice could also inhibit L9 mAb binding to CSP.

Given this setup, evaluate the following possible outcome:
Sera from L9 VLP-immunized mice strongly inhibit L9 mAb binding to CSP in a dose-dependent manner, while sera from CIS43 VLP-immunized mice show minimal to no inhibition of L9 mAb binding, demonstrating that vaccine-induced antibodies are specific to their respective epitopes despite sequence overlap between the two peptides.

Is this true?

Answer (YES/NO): NO